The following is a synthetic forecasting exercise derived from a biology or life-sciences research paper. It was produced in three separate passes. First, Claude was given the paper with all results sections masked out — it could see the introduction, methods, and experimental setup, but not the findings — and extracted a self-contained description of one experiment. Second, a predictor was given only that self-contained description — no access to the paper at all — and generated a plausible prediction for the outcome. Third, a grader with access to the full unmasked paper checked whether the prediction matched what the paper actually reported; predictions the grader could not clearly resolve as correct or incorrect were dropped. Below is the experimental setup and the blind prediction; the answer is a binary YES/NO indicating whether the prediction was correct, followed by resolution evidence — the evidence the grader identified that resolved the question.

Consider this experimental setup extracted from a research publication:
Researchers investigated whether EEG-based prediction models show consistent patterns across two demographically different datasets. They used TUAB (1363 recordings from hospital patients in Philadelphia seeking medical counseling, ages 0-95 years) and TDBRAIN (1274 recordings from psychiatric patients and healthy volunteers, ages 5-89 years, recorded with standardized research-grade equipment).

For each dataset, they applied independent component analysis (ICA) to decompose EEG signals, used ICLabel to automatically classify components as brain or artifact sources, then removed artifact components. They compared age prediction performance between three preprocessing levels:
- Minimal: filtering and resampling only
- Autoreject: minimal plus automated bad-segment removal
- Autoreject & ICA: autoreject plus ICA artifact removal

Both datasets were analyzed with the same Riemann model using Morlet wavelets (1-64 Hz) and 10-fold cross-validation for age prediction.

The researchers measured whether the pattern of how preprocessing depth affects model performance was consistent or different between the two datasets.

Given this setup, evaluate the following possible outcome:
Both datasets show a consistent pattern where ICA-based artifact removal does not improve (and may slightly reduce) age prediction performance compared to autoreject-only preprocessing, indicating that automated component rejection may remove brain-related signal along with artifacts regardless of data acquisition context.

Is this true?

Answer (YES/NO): YES